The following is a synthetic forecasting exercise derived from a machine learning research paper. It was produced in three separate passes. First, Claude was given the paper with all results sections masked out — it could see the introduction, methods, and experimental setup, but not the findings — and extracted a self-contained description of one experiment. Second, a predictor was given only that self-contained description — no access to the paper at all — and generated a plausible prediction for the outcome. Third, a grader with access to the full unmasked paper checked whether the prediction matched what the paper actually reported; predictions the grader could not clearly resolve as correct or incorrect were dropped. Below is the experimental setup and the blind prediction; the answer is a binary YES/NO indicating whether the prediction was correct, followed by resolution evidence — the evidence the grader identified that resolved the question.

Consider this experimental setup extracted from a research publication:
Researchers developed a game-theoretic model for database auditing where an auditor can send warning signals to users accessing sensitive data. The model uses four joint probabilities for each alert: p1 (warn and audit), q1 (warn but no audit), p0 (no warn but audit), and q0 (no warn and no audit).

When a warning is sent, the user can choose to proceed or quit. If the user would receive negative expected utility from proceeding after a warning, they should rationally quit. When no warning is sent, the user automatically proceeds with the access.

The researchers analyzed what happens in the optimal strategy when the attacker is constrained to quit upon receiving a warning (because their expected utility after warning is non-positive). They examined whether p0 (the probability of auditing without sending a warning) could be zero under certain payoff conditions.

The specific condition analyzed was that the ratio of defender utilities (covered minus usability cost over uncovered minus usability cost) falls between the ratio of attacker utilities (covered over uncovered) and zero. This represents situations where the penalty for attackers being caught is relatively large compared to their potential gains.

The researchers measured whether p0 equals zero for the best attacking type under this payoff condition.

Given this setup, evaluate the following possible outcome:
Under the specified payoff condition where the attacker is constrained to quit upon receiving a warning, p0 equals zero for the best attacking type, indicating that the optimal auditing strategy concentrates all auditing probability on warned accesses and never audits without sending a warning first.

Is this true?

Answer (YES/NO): YES